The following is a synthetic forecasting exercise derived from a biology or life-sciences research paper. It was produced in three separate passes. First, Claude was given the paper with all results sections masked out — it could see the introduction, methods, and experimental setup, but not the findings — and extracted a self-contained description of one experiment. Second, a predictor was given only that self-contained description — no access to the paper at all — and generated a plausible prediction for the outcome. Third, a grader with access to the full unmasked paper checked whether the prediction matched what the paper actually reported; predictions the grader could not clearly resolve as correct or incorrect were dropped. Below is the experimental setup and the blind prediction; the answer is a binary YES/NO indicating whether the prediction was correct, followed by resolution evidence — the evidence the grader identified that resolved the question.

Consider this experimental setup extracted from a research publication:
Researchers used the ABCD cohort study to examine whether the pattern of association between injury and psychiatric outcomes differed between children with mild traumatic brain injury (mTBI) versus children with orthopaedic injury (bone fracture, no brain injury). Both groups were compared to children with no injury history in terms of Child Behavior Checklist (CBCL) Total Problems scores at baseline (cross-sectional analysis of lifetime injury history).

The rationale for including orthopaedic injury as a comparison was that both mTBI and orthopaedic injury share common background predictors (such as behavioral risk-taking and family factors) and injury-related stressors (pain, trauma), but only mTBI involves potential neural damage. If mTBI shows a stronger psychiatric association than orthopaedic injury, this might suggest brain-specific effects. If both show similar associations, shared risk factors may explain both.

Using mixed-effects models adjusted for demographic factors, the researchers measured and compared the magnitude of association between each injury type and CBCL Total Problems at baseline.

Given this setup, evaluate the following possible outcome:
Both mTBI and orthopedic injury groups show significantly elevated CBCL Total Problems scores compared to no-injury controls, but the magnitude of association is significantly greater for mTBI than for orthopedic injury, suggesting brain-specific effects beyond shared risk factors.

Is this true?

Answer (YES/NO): NO